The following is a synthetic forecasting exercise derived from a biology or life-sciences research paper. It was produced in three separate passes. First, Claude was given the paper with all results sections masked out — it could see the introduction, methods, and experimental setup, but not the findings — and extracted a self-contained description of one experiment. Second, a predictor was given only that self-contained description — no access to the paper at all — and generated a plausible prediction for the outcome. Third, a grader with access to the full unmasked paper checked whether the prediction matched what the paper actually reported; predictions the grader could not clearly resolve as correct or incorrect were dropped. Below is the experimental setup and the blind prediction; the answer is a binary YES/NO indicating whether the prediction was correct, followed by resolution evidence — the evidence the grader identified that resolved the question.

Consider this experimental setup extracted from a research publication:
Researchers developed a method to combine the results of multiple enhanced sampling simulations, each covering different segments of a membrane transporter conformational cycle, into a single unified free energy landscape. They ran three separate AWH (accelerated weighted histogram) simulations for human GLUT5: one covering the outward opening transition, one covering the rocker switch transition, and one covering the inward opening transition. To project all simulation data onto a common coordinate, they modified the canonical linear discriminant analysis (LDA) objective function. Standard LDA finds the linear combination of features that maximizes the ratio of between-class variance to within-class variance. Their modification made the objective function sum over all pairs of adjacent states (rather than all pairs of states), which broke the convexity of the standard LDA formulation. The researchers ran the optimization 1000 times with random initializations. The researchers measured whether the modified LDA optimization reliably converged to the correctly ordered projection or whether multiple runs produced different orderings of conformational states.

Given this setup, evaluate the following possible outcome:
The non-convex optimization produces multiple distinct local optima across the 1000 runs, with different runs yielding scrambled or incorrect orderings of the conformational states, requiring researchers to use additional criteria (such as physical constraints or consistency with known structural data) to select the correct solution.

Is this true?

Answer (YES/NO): YES